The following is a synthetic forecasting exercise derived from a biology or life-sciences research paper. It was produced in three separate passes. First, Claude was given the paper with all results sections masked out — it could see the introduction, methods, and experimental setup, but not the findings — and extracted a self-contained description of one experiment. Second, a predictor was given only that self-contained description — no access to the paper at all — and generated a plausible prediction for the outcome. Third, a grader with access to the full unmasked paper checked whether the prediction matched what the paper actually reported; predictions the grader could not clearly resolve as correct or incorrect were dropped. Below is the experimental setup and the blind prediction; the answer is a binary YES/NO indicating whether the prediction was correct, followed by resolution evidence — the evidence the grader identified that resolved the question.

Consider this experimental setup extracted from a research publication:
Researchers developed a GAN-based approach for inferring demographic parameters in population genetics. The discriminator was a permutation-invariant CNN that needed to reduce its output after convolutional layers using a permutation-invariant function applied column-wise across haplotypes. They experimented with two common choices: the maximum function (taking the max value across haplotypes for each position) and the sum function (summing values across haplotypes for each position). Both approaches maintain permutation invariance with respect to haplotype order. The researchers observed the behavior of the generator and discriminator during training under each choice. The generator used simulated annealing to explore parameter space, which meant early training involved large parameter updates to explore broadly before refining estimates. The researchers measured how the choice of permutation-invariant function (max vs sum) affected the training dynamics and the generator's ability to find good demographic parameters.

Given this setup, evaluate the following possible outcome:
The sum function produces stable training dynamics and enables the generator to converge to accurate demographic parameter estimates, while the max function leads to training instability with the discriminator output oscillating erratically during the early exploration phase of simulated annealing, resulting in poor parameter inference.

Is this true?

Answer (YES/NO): NO